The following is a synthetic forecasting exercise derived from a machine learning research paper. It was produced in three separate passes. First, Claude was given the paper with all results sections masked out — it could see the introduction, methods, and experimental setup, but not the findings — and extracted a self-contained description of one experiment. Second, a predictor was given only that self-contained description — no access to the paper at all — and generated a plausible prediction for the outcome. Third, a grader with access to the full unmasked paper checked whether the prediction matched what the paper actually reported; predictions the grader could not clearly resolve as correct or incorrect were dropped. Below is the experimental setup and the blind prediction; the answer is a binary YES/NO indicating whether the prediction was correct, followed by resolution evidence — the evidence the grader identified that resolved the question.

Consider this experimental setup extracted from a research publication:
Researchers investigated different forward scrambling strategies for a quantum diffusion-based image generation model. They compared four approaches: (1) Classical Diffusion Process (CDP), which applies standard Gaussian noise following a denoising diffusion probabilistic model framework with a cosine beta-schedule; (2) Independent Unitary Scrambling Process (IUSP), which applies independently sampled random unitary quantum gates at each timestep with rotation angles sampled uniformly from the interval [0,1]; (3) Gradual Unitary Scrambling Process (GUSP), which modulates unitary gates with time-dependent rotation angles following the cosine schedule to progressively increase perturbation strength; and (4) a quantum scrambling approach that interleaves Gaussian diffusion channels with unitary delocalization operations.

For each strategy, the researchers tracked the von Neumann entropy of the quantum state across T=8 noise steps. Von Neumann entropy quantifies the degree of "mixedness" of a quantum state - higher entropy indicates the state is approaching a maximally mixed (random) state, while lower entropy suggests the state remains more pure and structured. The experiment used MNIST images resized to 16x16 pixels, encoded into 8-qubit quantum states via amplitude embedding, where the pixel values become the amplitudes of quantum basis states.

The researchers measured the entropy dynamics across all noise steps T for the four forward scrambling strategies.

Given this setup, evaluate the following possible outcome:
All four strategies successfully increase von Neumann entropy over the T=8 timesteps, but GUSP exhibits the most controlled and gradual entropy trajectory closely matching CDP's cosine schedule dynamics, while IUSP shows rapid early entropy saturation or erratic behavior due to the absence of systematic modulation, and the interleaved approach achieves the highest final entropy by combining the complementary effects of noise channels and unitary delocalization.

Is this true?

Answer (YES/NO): NO